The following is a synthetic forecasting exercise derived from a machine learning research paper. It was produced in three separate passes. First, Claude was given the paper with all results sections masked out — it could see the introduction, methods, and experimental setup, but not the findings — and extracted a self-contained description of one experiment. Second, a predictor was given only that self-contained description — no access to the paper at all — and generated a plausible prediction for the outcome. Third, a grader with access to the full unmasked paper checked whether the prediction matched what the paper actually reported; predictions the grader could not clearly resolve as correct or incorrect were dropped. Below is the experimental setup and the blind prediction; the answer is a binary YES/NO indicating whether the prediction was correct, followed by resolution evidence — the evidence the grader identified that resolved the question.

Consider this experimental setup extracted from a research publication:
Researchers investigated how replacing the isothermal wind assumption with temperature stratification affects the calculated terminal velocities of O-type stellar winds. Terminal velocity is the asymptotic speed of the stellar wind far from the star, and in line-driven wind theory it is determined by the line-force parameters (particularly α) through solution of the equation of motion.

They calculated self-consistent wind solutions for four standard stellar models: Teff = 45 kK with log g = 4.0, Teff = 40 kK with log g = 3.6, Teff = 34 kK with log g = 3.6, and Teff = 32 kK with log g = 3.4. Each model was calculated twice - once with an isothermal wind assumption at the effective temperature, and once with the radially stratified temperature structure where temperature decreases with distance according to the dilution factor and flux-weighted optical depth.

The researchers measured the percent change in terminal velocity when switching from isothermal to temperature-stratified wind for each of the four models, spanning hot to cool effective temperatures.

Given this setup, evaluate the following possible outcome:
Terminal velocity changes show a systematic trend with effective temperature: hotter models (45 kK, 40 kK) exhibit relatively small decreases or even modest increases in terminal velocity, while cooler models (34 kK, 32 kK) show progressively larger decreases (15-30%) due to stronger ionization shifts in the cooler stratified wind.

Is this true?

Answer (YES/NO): NO